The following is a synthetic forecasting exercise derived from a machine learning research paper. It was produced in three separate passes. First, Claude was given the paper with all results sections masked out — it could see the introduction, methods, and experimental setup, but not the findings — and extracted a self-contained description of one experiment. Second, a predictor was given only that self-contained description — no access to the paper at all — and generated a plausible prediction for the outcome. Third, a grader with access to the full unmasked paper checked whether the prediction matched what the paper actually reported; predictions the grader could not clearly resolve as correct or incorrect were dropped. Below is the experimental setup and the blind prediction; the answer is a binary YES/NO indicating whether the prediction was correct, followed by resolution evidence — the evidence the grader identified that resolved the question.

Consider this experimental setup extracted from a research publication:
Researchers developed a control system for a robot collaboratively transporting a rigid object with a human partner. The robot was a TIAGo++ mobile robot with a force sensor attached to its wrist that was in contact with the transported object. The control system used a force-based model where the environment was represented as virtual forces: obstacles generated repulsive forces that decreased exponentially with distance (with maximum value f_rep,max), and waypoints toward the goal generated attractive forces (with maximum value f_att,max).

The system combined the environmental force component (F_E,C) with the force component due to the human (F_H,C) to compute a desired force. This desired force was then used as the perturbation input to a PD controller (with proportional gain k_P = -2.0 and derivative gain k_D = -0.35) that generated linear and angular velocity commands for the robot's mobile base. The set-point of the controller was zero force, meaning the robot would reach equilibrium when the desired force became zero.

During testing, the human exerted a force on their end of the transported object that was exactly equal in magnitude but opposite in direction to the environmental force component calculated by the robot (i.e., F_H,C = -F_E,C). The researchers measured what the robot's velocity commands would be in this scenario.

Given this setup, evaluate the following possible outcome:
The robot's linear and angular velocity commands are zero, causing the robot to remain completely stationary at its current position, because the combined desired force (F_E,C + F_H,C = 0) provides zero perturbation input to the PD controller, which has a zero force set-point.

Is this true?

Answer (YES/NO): YES